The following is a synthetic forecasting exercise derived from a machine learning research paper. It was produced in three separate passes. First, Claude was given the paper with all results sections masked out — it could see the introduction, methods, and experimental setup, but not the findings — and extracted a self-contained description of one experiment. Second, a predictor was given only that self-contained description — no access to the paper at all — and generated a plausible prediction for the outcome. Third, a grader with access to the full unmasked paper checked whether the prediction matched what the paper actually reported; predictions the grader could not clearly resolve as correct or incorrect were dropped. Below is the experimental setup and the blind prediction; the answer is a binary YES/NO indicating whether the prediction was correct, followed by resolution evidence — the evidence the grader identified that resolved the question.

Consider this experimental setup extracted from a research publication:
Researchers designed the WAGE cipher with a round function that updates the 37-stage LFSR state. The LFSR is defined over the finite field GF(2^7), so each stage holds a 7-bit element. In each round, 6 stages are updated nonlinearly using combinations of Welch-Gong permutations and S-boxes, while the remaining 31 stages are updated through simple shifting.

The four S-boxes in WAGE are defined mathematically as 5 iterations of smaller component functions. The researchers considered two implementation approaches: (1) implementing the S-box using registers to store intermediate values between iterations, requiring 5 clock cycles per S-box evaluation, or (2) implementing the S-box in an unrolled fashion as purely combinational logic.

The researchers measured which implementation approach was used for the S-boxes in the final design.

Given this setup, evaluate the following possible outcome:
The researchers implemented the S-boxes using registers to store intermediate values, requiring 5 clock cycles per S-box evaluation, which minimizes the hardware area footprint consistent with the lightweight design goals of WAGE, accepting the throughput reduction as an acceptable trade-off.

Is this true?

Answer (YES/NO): NO